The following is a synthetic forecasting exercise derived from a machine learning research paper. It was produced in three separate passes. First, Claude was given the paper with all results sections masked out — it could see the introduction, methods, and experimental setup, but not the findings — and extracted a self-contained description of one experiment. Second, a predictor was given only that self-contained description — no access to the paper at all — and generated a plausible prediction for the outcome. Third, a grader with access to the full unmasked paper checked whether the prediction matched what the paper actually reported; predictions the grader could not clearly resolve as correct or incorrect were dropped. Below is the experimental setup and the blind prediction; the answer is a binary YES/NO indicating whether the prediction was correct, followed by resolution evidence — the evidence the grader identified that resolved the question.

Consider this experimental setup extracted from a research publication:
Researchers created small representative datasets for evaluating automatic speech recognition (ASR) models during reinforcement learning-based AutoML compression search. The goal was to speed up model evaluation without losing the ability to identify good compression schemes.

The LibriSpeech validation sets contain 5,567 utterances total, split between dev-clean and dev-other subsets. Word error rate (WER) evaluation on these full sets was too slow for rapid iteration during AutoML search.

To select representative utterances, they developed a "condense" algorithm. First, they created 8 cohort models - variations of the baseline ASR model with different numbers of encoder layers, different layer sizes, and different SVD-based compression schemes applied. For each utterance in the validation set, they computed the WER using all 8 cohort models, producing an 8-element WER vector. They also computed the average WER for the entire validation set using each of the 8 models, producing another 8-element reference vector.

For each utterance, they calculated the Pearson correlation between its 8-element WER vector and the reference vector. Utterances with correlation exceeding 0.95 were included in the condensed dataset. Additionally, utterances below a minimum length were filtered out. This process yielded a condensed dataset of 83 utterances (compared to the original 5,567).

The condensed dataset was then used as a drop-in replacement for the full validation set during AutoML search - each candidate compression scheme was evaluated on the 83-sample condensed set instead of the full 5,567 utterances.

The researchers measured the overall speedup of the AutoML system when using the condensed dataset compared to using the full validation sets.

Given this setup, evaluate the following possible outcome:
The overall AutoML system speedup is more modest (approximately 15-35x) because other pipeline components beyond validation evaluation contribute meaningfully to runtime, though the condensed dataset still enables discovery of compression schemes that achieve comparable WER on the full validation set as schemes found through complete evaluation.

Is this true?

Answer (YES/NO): NO